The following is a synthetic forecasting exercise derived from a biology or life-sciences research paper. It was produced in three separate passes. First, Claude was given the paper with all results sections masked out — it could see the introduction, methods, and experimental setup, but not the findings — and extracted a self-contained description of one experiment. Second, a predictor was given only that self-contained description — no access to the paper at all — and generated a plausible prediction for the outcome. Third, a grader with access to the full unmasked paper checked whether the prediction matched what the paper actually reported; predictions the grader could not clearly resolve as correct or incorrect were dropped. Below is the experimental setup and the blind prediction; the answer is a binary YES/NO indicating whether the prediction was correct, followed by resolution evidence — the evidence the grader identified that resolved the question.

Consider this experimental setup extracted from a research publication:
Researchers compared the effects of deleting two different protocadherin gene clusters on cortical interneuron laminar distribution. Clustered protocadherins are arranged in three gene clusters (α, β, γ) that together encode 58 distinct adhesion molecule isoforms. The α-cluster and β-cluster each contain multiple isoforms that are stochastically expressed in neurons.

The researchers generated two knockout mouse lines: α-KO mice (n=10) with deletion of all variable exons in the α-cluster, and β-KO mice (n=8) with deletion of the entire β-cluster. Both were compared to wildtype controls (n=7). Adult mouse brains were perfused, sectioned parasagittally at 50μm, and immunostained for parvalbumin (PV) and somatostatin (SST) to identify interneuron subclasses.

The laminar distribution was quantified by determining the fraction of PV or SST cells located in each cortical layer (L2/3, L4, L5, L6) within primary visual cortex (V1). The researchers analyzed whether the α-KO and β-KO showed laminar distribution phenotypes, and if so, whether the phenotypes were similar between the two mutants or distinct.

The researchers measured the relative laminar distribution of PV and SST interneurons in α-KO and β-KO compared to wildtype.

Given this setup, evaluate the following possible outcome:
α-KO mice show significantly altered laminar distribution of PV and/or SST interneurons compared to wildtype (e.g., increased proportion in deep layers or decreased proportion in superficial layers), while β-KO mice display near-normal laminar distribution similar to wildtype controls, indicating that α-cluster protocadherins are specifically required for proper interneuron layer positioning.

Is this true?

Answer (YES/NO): NO